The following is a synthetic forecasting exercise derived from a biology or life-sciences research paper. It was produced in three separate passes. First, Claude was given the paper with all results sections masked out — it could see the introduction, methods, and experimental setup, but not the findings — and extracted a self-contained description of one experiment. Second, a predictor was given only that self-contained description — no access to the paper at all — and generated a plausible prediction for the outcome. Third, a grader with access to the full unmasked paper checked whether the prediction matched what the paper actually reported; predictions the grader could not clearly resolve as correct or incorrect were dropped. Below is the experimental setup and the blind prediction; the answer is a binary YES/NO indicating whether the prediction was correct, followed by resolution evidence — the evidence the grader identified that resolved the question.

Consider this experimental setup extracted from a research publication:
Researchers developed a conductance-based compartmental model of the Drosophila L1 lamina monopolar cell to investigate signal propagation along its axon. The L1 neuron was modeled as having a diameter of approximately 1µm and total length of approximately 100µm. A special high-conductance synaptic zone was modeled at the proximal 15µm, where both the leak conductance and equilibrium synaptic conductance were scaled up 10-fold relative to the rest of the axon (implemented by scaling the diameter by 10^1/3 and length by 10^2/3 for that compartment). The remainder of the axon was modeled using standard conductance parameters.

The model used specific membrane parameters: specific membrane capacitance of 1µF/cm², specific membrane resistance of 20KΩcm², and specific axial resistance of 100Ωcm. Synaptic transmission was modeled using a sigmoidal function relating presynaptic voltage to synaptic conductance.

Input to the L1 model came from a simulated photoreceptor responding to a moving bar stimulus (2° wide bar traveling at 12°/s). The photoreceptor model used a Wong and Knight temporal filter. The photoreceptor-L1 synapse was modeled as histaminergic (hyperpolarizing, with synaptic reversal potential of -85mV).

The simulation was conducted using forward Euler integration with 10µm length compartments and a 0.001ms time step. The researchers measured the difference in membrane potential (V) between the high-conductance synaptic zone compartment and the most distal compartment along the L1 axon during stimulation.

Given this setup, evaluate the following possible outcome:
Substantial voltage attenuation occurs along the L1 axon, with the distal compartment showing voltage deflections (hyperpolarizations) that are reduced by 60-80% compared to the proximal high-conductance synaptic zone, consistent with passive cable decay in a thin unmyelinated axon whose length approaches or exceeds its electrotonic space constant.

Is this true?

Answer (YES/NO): NO